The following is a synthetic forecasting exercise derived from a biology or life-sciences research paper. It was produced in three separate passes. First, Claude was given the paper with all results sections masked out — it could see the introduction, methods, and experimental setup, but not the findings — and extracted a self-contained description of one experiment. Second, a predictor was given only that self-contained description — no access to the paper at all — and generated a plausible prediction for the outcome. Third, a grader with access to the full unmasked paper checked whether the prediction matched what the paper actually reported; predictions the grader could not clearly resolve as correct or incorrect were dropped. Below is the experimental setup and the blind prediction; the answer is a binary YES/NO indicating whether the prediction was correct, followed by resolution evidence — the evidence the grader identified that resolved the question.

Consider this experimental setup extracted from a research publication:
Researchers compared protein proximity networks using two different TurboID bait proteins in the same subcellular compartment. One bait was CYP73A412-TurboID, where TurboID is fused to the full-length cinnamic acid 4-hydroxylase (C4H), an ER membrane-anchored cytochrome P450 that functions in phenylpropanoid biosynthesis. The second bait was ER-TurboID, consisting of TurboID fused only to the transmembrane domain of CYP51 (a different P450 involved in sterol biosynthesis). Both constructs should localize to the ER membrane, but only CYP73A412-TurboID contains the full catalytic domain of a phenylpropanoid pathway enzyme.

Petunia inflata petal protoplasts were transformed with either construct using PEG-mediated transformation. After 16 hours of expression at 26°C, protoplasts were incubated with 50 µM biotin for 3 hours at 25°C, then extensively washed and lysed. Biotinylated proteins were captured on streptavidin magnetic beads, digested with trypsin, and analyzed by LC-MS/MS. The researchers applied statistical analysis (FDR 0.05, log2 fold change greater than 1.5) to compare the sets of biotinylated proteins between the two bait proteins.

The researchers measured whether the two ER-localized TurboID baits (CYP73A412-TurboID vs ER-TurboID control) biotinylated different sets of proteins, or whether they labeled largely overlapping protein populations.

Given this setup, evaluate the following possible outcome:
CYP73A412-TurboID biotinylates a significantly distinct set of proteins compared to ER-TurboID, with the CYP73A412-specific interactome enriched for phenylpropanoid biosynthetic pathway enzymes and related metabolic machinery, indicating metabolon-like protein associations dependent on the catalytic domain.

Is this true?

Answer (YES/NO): NO